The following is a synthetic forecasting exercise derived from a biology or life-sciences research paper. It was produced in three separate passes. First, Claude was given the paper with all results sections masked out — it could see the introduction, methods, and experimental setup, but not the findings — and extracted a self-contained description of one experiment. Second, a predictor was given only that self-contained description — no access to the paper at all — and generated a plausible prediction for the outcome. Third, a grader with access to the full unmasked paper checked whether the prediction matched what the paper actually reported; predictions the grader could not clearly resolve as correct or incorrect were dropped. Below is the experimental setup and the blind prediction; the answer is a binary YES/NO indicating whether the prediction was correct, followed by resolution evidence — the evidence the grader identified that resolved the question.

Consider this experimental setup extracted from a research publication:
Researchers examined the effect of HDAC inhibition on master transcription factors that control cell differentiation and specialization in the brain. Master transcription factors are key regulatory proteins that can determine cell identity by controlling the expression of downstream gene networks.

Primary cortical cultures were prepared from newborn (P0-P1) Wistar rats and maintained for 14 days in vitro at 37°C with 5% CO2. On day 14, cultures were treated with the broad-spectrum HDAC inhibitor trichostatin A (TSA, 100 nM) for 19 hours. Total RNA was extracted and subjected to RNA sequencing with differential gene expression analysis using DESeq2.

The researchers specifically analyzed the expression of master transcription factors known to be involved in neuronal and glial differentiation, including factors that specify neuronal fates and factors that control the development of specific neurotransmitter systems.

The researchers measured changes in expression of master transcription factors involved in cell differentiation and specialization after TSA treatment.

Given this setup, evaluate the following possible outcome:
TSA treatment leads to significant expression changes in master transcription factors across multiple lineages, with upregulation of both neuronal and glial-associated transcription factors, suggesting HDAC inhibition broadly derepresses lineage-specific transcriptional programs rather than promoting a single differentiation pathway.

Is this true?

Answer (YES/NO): NO